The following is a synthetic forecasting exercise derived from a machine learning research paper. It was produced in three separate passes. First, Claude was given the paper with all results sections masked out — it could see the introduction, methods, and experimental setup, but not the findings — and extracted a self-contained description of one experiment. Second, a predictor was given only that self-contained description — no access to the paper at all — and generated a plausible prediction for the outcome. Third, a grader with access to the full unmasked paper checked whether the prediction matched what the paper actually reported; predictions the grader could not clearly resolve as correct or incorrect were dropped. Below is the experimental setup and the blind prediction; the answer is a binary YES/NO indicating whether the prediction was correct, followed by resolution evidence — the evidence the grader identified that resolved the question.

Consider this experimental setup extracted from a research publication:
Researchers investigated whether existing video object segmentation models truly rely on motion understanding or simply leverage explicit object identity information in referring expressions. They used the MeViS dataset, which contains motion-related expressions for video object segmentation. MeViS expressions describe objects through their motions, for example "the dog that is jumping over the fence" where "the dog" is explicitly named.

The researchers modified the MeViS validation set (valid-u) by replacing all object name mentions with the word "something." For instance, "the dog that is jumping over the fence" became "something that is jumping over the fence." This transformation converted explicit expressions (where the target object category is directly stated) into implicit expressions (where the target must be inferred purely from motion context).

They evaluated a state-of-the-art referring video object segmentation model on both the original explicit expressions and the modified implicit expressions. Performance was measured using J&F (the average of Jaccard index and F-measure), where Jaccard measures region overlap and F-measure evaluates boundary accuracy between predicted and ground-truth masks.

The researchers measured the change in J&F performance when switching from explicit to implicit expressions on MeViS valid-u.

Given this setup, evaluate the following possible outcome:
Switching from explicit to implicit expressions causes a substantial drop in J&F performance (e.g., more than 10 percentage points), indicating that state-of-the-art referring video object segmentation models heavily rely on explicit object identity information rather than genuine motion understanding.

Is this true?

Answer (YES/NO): NO